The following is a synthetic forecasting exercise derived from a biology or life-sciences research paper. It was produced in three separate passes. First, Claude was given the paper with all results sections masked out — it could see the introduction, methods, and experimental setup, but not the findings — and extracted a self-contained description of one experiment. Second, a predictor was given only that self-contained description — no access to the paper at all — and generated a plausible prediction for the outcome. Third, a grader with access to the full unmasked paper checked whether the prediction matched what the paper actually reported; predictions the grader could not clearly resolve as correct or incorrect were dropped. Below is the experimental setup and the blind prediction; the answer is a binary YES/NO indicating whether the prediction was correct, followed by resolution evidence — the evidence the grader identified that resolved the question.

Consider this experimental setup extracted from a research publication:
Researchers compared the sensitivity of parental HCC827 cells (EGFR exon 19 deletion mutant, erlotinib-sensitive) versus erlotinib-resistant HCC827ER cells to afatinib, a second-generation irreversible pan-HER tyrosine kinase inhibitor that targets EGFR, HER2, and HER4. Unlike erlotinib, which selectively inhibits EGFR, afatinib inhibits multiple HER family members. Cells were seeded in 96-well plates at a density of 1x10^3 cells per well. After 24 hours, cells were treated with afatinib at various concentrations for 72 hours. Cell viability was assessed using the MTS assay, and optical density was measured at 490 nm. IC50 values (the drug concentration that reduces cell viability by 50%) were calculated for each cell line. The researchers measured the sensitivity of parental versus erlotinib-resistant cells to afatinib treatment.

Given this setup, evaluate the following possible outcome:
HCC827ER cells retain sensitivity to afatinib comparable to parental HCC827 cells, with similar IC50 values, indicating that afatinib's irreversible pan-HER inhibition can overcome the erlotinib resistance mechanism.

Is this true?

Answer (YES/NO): NO